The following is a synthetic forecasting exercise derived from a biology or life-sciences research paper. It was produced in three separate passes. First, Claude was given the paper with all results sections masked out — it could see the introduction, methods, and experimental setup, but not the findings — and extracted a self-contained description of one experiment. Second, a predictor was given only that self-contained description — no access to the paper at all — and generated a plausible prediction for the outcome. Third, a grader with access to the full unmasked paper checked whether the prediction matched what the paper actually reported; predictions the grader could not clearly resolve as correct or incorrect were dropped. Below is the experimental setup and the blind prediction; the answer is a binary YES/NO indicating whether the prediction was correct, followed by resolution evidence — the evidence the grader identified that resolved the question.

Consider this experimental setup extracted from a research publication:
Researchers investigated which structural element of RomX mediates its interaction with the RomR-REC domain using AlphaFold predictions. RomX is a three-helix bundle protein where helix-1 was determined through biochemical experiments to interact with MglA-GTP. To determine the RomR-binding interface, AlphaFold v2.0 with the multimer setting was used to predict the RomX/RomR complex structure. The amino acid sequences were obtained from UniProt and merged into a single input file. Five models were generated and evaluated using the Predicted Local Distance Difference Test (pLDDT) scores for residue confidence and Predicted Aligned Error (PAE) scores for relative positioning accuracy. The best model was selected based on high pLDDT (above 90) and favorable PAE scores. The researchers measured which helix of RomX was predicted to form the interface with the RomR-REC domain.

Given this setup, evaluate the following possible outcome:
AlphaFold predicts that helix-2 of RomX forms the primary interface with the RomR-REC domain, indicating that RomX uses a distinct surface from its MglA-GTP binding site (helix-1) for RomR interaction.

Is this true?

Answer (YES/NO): NO